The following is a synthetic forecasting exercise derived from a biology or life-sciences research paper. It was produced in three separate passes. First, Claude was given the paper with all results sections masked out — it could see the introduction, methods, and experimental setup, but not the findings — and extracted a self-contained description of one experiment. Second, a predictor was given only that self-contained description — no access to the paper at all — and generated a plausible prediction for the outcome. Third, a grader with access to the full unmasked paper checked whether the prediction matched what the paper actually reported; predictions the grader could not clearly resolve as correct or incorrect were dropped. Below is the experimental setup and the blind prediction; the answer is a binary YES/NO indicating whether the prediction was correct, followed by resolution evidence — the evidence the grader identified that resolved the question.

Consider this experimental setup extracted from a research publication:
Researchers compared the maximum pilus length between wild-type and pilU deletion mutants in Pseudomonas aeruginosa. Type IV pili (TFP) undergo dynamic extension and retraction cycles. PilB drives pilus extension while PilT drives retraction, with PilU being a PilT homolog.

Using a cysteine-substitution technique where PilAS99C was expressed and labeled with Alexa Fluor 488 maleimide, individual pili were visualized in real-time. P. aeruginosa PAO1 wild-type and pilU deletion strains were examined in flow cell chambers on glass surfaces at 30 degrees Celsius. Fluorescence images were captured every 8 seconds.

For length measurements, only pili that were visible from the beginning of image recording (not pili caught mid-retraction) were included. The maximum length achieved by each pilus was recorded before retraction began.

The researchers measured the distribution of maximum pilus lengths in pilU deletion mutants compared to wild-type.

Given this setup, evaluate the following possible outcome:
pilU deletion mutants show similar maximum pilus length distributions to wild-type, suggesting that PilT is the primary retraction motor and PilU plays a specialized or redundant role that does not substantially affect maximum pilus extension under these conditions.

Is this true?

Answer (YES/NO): YES